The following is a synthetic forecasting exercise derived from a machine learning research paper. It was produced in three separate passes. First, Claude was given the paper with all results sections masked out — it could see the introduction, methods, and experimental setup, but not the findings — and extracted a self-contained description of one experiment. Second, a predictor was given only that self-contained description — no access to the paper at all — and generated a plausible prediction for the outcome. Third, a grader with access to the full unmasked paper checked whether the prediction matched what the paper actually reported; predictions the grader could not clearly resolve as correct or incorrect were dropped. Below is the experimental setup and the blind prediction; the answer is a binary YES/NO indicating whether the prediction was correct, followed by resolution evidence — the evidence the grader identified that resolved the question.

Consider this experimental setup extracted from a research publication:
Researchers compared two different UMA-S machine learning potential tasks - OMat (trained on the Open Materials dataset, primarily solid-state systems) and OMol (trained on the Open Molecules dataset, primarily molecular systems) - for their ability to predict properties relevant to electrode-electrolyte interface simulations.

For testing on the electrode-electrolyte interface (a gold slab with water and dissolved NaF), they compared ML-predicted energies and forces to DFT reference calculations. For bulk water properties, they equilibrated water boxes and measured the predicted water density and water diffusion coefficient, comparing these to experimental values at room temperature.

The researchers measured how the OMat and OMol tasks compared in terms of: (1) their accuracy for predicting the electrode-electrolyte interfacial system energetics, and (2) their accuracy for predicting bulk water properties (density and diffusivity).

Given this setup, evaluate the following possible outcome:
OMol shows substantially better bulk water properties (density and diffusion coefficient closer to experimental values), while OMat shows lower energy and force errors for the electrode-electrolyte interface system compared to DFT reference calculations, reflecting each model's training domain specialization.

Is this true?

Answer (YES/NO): YES